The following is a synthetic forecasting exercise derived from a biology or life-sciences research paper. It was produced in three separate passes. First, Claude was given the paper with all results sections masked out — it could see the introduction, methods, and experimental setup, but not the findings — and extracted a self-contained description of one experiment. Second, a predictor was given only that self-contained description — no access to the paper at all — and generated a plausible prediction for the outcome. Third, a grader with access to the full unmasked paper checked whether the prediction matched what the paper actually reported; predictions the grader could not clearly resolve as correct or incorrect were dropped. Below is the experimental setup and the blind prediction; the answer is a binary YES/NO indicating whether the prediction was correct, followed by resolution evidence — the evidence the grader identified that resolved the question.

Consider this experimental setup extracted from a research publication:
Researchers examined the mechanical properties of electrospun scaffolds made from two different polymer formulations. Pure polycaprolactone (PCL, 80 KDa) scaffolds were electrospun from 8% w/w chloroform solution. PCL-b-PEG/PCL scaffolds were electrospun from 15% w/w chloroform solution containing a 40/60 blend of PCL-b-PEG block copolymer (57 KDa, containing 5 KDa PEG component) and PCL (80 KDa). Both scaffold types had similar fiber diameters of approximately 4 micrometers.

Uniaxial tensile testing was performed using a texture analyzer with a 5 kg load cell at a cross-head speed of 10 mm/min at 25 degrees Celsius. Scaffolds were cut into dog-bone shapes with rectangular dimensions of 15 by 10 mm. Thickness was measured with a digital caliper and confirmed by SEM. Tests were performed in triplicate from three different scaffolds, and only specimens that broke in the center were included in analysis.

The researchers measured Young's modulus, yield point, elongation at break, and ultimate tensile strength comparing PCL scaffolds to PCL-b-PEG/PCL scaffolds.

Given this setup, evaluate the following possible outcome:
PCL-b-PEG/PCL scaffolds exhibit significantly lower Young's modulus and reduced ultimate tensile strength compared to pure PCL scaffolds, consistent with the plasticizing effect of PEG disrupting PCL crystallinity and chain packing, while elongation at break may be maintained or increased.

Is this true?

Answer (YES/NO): NO